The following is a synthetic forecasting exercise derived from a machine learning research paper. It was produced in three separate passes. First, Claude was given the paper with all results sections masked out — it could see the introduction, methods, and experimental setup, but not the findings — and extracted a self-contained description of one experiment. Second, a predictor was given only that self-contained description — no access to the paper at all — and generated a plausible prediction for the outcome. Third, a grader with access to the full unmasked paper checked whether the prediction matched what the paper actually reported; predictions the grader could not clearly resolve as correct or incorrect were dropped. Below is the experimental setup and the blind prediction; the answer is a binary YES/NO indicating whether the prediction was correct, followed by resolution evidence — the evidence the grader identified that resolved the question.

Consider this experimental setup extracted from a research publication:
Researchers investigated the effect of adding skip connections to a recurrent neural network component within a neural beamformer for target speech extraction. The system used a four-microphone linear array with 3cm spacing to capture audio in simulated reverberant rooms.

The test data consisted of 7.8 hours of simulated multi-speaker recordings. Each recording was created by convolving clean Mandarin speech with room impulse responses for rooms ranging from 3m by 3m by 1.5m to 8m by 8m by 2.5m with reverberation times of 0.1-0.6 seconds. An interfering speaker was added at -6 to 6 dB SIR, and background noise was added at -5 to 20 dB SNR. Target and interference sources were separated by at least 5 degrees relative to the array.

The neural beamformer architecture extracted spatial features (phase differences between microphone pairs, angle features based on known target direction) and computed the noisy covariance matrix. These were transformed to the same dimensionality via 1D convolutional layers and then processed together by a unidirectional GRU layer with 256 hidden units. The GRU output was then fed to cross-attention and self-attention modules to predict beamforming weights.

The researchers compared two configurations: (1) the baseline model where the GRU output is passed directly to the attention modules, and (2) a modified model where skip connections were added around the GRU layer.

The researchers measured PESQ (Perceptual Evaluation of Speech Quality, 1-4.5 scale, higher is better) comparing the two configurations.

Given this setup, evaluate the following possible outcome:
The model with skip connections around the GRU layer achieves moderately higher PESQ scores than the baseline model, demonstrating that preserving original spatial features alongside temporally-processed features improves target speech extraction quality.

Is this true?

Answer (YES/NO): NO